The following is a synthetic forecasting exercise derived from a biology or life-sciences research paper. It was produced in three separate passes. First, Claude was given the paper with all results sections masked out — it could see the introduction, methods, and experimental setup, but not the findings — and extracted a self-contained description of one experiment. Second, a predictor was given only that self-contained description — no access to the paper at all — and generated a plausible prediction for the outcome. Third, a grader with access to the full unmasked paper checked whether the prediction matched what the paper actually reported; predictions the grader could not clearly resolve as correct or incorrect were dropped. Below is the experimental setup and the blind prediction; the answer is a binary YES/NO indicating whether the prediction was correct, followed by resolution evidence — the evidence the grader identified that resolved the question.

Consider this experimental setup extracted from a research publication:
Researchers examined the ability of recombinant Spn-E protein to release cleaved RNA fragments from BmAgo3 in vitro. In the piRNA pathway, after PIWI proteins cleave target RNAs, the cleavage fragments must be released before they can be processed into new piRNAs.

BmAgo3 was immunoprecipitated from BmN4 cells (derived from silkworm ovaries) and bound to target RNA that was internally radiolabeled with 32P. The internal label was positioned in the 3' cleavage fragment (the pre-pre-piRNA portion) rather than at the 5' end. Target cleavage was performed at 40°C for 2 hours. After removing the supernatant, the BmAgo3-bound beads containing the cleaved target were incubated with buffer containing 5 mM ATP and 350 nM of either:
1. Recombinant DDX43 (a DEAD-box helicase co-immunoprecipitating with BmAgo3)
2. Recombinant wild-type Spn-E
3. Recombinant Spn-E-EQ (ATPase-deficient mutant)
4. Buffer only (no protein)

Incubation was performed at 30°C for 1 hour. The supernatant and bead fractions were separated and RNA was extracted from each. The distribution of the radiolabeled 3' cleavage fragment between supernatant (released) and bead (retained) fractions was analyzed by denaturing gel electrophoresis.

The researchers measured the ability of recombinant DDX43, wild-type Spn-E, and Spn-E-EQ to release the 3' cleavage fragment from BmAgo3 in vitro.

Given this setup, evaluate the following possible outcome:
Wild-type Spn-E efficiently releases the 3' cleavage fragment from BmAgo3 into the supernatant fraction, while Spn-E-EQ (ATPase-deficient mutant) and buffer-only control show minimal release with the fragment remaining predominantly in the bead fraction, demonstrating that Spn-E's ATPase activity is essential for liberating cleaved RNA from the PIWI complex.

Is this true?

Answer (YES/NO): NO